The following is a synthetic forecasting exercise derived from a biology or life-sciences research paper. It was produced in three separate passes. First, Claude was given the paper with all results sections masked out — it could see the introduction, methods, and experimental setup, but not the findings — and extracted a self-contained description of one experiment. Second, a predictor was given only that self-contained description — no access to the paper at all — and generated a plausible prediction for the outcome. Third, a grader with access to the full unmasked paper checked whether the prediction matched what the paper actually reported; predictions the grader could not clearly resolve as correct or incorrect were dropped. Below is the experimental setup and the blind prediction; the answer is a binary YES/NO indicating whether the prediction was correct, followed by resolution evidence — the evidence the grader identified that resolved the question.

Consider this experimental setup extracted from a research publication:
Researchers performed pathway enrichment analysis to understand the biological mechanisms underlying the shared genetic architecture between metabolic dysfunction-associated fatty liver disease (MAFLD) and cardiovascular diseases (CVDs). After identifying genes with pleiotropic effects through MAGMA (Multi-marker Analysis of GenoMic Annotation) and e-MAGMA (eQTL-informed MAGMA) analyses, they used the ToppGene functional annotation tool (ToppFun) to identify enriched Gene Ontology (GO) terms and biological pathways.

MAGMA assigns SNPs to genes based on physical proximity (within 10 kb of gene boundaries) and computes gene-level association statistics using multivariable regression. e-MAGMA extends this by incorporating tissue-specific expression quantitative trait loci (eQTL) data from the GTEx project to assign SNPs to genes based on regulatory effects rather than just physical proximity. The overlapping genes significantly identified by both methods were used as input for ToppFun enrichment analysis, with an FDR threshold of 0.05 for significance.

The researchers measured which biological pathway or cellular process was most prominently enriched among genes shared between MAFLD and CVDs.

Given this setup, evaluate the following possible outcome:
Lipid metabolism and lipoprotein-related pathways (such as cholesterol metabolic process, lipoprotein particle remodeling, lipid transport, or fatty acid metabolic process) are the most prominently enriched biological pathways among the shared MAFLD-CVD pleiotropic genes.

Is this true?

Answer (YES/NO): NO